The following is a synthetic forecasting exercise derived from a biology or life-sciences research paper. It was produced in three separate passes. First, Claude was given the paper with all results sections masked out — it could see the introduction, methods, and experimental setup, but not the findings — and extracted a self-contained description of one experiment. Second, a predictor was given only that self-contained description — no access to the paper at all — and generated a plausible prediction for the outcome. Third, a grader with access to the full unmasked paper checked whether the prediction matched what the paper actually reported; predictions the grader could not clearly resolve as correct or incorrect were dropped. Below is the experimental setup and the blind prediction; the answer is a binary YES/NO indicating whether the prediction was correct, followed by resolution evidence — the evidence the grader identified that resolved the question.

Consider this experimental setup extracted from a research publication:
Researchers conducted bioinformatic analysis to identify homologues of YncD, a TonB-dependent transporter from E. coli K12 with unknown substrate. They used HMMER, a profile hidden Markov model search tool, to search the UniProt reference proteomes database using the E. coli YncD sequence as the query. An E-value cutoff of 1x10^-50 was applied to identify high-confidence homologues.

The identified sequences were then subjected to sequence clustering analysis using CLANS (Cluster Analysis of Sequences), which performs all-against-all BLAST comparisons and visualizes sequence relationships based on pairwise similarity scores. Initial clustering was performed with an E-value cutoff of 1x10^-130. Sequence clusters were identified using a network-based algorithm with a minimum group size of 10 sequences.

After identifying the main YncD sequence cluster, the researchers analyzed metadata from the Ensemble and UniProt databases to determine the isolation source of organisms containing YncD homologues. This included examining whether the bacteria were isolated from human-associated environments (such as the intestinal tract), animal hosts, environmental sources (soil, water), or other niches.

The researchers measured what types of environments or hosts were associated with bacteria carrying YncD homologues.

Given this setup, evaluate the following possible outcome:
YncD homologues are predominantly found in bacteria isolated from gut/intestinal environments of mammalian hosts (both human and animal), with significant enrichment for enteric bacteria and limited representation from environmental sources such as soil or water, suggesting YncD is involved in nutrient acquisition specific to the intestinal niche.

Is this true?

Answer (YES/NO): NO